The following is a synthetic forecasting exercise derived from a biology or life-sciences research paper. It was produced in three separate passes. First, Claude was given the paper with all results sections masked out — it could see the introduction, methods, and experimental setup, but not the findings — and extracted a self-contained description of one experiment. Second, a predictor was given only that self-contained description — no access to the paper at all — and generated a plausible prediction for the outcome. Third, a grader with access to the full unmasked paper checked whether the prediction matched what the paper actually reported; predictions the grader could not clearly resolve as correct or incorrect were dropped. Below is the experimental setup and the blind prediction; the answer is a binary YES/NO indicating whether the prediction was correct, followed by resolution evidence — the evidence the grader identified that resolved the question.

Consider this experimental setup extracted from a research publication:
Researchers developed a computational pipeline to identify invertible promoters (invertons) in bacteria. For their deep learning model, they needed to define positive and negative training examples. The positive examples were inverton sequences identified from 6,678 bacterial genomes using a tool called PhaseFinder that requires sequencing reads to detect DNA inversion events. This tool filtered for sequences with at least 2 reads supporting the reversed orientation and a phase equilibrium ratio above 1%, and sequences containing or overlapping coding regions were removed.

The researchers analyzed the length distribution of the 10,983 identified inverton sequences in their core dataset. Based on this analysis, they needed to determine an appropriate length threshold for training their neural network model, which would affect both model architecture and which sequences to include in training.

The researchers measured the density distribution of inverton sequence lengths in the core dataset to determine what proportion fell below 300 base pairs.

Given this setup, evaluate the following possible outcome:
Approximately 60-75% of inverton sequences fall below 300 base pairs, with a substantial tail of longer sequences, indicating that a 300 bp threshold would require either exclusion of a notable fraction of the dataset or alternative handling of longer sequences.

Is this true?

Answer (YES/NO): NO